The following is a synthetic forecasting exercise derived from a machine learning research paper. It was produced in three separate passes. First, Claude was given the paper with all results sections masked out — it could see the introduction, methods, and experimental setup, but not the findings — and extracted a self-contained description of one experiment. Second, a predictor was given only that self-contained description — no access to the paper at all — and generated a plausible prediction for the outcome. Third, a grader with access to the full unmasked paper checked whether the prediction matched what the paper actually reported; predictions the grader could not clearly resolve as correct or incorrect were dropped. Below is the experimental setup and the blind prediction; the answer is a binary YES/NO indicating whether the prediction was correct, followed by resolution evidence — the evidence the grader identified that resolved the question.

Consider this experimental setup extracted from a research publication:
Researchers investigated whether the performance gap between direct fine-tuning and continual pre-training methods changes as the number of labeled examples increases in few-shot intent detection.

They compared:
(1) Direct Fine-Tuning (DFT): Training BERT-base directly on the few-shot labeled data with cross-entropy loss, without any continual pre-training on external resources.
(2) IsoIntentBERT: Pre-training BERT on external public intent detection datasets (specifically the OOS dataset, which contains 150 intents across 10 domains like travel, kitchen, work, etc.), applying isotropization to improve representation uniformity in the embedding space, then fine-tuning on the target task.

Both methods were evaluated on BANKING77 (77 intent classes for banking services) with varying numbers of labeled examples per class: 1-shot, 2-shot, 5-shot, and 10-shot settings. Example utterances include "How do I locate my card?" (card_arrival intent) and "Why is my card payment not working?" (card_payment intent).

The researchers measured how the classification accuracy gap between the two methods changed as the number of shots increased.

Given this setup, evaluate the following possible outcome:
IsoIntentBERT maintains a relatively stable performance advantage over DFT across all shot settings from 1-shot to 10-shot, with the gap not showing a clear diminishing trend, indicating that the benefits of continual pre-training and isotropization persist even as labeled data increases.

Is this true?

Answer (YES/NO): NO